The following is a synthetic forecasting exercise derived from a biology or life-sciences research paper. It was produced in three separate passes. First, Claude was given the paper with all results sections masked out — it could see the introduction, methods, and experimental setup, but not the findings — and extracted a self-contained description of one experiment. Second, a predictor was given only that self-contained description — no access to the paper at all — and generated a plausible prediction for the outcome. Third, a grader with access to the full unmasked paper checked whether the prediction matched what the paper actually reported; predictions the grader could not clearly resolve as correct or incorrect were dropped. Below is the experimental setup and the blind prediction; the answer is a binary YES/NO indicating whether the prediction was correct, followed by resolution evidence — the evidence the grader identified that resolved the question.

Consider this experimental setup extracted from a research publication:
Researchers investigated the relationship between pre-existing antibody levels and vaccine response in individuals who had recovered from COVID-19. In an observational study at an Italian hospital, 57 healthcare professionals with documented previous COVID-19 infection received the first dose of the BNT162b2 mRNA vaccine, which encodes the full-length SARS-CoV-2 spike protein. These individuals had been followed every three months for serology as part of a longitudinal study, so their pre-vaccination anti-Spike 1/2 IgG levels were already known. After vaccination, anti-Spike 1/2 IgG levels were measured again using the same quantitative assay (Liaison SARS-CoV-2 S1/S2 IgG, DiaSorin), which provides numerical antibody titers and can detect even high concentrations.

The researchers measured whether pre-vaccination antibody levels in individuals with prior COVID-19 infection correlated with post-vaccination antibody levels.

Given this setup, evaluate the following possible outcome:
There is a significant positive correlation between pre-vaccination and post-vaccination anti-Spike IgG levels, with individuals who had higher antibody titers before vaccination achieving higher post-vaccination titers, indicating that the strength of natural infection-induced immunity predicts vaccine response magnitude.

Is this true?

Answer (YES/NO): YES